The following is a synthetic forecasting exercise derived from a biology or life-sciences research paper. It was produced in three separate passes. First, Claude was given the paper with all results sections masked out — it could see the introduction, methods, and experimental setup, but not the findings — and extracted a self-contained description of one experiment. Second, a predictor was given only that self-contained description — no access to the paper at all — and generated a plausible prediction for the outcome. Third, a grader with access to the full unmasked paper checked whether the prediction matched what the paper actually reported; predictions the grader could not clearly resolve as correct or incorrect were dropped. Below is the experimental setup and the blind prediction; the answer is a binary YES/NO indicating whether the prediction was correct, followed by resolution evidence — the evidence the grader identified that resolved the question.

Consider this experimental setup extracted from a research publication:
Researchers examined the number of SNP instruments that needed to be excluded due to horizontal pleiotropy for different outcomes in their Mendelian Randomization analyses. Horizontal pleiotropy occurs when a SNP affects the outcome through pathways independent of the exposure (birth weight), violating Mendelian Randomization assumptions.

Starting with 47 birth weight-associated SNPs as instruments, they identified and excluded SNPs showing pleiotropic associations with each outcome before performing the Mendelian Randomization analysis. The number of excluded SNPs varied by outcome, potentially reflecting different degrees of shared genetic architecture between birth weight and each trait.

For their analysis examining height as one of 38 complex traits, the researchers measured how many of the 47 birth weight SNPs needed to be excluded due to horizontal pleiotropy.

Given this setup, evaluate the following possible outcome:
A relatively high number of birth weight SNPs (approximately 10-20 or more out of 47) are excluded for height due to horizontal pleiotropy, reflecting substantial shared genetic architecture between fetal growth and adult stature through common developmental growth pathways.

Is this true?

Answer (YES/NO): YES